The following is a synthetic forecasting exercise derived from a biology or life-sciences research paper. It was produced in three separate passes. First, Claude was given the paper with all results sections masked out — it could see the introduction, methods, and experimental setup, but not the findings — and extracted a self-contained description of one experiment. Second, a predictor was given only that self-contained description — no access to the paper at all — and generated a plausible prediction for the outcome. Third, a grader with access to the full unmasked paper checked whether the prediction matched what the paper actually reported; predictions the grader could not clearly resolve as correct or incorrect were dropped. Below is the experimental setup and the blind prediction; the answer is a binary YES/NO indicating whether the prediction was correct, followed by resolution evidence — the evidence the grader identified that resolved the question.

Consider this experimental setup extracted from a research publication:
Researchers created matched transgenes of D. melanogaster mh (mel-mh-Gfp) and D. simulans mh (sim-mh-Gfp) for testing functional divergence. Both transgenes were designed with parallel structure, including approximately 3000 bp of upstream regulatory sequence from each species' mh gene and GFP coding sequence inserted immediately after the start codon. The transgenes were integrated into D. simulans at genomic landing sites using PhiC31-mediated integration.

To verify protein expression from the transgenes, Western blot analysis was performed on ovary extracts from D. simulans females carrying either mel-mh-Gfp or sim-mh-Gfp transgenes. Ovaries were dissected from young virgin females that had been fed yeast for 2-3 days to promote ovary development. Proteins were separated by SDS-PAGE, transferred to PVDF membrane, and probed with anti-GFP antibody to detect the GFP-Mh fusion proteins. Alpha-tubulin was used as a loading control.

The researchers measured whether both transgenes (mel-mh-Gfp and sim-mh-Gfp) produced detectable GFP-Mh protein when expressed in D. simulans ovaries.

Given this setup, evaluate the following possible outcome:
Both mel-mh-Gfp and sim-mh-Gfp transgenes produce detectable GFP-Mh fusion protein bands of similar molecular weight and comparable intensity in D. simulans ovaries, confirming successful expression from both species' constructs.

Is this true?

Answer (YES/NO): YES